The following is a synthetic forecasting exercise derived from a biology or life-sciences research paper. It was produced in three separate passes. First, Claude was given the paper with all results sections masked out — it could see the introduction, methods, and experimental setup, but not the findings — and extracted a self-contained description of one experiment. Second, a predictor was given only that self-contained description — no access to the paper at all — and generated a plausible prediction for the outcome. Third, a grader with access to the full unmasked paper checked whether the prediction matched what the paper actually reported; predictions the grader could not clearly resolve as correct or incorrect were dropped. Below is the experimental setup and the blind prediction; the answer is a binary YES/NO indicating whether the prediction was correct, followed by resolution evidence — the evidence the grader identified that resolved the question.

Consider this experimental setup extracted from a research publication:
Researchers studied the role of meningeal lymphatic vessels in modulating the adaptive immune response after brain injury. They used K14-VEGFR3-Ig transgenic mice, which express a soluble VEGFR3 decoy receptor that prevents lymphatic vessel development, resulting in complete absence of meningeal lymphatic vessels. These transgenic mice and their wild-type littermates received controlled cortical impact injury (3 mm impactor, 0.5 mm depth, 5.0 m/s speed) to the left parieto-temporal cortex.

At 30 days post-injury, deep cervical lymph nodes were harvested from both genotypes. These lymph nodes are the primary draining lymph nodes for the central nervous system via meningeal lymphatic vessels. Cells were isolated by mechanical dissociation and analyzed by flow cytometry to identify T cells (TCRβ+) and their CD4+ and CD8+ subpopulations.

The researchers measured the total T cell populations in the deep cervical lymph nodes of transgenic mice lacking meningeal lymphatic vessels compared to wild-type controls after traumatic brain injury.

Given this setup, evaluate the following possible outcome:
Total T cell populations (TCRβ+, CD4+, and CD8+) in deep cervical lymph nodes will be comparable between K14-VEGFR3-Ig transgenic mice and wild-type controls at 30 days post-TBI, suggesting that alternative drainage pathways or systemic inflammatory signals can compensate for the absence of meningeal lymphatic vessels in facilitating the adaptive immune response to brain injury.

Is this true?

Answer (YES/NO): NO